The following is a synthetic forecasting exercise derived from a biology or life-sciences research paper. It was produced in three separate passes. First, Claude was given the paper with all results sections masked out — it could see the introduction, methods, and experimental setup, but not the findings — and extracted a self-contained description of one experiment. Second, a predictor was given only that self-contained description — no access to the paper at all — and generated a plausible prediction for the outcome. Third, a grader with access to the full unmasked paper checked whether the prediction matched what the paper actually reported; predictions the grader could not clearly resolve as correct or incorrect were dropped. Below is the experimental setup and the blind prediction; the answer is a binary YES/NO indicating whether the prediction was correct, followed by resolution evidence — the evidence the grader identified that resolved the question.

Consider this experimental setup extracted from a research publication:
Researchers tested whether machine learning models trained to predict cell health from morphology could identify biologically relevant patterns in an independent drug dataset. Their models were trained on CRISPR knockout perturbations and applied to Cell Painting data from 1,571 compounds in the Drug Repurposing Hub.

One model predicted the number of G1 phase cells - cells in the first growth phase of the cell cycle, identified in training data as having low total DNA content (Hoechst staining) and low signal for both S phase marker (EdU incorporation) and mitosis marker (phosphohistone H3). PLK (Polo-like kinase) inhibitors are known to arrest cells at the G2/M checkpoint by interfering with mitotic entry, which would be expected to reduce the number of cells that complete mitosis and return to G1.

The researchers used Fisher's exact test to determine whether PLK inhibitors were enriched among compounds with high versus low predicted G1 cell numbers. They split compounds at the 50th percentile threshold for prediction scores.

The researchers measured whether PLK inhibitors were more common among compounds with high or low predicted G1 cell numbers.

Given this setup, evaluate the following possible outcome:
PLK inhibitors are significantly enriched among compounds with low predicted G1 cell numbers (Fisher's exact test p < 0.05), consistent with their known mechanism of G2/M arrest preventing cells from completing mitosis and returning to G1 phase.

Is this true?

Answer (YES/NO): YES